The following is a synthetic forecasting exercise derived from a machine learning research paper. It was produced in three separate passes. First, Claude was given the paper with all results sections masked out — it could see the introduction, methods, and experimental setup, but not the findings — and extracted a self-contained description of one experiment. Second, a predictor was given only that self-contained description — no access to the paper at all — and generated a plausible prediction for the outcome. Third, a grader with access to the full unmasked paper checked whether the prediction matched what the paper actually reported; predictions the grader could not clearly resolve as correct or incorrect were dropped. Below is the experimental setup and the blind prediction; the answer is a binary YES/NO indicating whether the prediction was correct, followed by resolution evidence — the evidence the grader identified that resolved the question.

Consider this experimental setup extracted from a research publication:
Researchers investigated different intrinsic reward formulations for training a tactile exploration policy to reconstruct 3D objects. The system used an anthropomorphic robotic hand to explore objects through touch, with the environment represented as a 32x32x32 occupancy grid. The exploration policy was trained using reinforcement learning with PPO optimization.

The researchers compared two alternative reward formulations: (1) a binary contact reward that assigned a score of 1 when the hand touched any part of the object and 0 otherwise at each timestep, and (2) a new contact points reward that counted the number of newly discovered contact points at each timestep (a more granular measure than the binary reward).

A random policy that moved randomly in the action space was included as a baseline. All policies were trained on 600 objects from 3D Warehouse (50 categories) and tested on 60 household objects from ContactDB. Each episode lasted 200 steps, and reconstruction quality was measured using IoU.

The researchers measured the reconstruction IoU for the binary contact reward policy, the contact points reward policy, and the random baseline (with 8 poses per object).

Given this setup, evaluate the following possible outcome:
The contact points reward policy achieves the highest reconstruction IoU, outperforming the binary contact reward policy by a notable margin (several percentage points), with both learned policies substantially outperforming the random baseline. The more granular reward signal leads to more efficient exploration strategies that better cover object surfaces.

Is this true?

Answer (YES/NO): NO